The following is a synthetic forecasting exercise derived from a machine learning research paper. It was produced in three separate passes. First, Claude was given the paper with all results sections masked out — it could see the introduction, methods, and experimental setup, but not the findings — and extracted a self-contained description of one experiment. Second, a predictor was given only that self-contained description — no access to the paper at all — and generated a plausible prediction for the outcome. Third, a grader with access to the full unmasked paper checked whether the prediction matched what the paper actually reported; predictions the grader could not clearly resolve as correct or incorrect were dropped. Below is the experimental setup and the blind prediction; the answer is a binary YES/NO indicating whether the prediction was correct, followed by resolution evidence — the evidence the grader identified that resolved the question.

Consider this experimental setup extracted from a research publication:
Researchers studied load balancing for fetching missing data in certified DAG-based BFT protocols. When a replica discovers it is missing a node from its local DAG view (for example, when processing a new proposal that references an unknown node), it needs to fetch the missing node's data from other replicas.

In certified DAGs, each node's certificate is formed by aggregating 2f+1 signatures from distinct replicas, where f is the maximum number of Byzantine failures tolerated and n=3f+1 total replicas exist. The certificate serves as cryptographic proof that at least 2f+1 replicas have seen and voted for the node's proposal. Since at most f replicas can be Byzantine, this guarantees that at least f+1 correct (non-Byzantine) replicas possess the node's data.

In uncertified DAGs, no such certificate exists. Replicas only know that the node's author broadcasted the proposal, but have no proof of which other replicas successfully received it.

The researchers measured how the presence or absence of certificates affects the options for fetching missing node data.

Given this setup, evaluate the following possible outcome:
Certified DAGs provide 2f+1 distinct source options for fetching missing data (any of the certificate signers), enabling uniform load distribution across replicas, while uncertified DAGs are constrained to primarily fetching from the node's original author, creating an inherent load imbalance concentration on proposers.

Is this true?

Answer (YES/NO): YES